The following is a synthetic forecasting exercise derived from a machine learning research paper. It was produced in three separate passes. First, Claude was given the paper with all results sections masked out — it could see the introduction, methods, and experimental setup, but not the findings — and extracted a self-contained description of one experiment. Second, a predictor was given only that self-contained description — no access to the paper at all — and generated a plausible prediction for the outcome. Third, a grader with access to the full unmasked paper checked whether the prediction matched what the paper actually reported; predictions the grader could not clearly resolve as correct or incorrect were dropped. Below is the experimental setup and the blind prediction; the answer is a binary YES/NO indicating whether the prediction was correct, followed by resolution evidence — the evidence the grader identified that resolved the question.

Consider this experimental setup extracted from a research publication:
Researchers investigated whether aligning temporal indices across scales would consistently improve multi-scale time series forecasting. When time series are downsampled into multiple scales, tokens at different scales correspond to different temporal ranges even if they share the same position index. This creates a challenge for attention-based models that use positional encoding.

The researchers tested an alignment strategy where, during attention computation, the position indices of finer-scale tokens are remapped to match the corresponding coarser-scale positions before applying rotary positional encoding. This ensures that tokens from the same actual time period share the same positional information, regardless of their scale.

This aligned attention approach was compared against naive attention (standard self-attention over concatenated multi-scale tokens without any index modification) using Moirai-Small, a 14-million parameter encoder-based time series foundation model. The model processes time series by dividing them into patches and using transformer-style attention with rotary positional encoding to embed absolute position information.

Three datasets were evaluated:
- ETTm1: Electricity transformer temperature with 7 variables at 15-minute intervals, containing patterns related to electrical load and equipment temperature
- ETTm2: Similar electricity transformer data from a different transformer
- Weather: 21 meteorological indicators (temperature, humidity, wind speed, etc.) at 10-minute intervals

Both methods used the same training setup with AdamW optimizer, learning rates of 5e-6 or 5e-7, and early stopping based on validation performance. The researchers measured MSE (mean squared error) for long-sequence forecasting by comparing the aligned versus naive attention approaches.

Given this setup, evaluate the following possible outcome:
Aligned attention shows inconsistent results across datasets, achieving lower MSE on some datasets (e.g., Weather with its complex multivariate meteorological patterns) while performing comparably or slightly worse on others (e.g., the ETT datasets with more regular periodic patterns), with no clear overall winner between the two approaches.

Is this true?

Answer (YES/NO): NO